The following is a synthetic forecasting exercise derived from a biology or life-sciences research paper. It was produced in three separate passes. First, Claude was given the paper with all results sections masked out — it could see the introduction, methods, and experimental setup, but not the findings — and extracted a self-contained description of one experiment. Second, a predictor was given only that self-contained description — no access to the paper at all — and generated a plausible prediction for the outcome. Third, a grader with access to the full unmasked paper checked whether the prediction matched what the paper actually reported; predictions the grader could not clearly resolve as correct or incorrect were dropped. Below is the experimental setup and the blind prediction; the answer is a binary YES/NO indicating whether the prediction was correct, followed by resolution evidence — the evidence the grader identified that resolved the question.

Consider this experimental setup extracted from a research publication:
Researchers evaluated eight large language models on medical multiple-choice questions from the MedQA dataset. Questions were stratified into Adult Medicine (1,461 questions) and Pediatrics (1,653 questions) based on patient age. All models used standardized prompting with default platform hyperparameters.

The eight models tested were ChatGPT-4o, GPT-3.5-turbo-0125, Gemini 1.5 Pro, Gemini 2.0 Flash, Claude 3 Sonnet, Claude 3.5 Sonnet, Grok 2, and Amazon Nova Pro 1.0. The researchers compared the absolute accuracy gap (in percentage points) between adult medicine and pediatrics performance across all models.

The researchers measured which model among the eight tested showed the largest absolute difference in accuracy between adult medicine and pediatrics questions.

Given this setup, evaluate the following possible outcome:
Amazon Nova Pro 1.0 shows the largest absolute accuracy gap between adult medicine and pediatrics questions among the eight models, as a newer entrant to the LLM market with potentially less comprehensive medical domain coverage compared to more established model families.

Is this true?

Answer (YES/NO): NO